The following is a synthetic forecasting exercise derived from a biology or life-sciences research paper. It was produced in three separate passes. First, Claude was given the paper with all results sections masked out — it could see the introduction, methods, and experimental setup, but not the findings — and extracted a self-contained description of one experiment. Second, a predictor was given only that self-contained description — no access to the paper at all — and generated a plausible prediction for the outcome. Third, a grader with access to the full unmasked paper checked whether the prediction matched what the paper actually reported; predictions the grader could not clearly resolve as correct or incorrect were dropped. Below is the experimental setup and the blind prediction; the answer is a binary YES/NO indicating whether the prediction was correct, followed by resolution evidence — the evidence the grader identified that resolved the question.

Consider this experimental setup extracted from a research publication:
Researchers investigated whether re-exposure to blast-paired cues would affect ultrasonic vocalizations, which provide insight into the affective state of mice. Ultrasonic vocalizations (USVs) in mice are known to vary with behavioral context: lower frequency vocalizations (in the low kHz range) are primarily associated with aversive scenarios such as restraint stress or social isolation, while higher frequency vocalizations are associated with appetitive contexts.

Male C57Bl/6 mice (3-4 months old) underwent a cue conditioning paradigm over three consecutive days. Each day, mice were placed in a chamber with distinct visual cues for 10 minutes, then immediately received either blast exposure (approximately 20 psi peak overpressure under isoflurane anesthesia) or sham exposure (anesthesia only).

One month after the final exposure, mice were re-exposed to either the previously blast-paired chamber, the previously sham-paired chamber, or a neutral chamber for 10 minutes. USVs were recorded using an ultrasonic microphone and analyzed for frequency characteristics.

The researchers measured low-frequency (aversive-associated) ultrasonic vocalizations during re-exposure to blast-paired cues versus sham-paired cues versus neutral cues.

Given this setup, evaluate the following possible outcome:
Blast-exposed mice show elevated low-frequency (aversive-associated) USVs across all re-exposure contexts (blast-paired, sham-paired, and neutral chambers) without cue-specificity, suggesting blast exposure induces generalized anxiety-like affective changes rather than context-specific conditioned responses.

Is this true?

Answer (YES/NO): NO